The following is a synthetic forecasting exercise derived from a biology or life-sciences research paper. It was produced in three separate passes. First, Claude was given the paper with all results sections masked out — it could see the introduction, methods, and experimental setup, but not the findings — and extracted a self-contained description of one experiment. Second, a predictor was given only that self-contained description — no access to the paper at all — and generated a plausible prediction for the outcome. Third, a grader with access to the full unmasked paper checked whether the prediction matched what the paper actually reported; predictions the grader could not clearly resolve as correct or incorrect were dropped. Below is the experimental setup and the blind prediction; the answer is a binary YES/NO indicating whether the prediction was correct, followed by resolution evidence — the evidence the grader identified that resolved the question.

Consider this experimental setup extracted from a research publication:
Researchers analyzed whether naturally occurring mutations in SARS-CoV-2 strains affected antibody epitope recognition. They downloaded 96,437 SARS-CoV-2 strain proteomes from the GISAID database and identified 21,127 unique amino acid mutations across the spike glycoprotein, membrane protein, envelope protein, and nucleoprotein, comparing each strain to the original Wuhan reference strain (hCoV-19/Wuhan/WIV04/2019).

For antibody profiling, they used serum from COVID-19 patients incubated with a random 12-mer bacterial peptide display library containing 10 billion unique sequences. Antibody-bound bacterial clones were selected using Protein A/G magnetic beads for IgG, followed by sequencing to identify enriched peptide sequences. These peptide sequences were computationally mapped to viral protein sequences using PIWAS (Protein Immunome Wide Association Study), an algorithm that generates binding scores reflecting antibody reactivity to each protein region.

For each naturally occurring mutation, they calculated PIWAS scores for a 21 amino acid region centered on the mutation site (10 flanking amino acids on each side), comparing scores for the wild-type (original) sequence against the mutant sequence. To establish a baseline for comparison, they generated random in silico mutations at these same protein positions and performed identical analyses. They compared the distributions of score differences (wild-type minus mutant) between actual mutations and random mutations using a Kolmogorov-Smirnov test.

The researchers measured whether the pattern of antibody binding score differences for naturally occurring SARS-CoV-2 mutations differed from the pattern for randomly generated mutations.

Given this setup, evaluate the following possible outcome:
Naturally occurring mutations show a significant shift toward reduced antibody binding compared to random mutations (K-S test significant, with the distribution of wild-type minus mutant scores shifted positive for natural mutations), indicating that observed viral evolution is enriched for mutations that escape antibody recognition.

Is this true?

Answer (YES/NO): YES